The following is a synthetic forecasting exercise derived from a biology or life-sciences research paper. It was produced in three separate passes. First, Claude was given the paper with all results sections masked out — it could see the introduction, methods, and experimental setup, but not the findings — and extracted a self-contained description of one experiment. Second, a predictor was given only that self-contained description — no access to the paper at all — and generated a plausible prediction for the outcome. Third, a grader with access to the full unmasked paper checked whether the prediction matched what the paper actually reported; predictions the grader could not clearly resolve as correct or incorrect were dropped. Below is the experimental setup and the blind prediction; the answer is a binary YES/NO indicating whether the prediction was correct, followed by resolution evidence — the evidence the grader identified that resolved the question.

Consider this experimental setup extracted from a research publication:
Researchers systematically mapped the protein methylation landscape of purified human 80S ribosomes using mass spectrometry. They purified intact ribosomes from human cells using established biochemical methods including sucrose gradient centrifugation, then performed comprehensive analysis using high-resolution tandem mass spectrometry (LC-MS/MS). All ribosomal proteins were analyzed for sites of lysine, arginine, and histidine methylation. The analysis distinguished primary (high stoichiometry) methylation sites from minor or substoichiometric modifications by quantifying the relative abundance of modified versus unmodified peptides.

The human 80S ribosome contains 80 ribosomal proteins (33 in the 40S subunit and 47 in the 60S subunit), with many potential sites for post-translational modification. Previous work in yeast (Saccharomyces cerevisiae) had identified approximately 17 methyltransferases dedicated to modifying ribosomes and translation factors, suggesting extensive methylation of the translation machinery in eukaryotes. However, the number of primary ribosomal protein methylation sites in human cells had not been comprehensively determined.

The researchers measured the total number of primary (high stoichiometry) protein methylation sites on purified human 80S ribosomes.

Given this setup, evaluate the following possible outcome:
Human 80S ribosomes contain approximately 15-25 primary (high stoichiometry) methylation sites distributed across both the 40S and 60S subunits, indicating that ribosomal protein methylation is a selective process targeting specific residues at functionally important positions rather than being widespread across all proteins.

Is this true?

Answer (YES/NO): NO